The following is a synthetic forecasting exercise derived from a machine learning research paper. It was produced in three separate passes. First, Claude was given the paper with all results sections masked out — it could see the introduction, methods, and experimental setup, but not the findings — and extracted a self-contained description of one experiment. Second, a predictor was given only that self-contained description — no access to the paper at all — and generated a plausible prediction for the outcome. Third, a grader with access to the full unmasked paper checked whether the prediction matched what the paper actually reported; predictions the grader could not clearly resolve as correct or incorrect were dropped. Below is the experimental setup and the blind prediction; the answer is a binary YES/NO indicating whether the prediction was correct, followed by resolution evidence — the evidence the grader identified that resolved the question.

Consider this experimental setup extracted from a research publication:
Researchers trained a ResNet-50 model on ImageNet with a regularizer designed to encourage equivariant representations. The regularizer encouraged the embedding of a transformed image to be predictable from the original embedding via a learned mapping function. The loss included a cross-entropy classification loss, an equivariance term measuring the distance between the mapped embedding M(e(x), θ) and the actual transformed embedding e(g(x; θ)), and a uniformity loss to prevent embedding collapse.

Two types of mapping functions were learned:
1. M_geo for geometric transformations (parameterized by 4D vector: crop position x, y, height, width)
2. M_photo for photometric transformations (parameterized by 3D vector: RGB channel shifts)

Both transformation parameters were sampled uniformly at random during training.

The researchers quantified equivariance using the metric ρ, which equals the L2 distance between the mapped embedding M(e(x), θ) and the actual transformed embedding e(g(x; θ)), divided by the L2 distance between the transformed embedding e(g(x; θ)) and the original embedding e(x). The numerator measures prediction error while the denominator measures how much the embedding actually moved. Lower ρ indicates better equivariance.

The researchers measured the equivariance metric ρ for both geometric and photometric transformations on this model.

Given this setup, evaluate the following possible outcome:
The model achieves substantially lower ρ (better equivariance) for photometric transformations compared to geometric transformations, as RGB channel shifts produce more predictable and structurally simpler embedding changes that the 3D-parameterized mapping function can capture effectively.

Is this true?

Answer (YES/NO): NO